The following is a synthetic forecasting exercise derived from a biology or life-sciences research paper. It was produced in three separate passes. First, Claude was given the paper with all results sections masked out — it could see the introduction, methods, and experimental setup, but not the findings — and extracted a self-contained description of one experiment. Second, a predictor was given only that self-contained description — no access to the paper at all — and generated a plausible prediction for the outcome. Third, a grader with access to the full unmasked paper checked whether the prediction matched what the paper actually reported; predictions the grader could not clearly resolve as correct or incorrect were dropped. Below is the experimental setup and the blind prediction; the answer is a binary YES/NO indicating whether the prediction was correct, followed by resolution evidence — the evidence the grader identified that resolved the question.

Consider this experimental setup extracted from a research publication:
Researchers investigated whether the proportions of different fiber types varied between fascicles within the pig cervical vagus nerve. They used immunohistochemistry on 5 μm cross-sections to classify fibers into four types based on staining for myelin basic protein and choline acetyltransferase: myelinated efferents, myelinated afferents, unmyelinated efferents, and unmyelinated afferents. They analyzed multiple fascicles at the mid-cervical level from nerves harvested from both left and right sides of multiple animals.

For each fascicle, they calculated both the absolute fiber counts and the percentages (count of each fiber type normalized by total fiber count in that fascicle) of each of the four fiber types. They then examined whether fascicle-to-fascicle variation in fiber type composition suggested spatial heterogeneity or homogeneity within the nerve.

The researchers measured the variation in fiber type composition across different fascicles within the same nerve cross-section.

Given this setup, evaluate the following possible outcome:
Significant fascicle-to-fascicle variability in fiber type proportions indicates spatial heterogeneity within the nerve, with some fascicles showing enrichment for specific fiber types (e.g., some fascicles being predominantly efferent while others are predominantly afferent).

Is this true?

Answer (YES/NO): YES